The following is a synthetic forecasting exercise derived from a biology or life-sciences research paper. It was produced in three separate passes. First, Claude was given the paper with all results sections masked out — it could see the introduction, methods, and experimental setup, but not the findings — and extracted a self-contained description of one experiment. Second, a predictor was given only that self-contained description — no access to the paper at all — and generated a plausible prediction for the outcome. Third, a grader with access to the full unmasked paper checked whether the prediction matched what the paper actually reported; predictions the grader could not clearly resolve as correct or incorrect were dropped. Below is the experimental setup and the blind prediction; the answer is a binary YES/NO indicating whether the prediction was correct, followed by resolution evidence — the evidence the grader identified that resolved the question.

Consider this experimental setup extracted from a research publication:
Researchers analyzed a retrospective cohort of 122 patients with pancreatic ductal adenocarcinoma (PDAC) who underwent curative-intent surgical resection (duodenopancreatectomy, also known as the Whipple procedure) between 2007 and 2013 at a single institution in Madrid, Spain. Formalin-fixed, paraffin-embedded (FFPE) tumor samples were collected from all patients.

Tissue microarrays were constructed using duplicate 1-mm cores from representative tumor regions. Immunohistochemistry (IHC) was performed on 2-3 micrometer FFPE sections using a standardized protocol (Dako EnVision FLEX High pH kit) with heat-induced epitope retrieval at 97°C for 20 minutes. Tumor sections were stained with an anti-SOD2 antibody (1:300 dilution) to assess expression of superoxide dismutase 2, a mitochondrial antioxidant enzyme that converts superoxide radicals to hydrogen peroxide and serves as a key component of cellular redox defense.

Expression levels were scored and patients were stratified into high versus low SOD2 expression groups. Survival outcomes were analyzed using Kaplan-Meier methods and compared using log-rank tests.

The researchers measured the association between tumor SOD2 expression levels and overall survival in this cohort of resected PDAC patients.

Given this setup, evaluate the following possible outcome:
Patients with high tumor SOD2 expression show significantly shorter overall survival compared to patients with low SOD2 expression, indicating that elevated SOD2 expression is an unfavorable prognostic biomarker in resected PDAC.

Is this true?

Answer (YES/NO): NO